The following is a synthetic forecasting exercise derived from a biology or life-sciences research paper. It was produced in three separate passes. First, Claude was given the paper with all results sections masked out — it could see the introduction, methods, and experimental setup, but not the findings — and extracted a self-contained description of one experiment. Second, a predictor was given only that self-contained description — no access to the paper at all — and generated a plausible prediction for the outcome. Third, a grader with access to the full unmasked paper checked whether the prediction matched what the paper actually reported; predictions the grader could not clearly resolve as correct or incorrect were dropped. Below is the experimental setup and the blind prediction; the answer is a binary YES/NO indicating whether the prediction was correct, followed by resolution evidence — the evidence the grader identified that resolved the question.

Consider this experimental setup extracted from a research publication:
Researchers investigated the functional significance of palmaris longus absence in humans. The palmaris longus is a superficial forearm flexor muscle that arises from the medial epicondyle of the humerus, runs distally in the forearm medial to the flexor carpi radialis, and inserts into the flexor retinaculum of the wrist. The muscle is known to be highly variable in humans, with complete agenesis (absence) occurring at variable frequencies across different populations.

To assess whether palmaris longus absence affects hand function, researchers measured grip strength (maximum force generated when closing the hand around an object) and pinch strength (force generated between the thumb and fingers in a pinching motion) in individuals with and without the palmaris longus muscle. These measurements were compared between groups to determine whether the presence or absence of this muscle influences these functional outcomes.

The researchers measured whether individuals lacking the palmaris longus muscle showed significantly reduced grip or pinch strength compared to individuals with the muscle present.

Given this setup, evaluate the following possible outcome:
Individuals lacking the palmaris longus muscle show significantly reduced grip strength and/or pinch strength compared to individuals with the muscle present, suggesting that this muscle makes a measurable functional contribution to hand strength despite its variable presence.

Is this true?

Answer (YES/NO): NO